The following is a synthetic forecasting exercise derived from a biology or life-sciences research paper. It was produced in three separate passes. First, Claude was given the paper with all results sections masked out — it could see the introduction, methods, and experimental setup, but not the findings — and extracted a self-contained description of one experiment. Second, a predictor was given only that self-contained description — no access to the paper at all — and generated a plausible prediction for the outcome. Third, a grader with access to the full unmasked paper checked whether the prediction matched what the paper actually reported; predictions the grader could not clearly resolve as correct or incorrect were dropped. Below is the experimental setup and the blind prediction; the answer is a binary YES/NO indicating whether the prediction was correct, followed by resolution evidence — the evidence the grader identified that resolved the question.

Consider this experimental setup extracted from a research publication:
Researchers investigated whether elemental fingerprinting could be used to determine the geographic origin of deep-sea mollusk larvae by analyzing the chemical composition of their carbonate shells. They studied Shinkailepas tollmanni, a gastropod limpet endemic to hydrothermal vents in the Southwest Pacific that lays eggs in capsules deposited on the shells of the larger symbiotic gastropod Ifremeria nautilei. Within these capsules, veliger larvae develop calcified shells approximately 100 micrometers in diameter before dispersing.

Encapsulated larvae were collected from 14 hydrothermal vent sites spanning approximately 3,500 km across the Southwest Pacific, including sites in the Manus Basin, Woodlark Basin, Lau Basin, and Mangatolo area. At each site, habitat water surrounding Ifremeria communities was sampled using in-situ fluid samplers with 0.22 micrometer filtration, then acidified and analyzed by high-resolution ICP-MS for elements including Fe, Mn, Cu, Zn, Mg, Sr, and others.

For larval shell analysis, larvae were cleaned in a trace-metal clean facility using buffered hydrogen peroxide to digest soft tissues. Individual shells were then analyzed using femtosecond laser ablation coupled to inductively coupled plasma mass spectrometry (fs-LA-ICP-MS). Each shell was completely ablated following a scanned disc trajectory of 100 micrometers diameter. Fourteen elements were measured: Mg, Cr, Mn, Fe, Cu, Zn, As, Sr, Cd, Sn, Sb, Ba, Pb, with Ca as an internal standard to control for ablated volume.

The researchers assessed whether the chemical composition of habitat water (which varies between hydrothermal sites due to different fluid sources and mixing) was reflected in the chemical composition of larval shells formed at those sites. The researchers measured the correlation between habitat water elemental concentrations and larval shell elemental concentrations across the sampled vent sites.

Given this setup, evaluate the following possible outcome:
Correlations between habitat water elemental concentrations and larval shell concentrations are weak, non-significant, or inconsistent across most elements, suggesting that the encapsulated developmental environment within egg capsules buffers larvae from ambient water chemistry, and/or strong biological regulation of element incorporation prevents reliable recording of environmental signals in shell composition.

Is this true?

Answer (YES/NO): YES